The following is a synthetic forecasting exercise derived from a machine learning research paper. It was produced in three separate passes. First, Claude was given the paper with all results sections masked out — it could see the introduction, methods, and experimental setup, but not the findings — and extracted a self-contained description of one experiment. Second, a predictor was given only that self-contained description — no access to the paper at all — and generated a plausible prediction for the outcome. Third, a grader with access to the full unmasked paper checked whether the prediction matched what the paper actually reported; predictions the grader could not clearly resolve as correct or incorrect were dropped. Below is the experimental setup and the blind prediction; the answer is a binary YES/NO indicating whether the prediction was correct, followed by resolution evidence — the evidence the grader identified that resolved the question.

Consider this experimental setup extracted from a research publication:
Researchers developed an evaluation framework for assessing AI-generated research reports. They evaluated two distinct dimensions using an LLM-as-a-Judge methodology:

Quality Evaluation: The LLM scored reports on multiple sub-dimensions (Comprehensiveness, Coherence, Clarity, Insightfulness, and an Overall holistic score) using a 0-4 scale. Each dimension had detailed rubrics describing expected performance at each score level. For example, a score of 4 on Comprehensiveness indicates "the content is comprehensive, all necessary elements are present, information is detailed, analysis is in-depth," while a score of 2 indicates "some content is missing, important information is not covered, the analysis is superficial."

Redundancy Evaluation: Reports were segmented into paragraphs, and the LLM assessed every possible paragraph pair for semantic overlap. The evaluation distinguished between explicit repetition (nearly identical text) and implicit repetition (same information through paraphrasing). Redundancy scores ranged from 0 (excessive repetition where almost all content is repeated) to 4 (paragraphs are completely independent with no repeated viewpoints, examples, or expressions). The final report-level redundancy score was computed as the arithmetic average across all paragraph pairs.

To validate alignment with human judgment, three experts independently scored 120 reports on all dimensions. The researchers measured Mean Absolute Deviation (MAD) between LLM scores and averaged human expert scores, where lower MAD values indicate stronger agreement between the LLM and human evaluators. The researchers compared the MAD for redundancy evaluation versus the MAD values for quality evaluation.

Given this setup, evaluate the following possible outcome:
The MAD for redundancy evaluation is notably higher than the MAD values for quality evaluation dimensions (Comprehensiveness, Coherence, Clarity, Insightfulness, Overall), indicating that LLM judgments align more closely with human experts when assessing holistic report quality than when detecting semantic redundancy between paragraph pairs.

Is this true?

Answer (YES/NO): NO